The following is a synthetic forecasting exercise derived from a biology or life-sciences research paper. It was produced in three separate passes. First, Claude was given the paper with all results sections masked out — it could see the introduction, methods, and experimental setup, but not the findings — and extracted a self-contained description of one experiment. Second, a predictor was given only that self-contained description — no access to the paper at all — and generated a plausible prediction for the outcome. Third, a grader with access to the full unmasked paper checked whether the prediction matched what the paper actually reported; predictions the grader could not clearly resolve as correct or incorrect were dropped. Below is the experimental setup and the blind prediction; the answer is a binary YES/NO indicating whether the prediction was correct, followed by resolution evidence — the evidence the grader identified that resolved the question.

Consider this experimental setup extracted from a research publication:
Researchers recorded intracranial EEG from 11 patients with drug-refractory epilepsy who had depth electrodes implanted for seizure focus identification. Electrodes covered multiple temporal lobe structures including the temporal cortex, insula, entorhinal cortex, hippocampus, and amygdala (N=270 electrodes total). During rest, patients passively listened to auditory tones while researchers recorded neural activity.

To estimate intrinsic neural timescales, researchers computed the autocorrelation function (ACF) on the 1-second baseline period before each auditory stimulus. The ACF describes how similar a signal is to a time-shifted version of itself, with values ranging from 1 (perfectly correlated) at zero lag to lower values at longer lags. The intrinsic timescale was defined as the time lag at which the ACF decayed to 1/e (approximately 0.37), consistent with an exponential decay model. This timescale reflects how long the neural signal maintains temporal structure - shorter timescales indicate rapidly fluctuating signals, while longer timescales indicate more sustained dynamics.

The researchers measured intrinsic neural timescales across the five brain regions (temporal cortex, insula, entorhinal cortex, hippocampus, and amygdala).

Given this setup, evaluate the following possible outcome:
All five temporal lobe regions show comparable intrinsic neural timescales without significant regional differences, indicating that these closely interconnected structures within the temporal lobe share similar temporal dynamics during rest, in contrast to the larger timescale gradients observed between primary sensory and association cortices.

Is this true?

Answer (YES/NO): NO